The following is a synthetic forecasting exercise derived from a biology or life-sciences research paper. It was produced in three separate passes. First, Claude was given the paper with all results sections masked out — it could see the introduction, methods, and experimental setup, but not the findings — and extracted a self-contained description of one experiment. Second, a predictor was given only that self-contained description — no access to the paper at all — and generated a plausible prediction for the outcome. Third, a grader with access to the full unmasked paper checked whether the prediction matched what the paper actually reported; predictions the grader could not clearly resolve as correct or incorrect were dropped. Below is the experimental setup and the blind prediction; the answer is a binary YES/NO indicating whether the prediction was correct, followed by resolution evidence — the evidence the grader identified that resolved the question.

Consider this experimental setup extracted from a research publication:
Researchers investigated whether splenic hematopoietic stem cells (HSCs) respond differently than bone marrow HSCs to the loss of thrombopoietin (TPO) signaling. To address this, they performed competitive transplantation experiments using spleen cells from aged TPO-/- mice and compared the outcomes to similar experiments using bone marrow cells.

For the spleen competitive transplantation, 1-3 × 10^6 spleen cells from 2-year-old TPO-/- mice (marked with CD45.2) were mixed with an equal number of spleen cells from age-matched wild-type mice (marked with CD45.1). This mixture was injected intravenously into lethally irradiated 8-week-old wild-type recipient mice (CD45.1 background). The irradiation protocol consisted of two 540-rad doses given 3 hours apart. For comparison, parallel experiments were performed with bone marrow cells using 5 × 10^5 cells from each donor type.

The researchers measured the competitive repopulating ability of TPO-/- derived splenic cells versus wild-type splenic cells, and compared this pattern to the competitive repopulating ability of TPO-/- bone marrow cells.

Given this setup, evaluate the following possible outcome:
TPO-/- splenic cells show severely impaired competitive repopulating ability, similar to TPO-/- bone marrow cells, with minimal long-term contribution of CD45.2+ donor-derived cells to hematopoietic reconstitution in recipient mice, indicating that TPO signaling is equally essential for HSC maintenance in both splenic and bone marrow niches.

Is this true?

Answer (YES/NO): NO